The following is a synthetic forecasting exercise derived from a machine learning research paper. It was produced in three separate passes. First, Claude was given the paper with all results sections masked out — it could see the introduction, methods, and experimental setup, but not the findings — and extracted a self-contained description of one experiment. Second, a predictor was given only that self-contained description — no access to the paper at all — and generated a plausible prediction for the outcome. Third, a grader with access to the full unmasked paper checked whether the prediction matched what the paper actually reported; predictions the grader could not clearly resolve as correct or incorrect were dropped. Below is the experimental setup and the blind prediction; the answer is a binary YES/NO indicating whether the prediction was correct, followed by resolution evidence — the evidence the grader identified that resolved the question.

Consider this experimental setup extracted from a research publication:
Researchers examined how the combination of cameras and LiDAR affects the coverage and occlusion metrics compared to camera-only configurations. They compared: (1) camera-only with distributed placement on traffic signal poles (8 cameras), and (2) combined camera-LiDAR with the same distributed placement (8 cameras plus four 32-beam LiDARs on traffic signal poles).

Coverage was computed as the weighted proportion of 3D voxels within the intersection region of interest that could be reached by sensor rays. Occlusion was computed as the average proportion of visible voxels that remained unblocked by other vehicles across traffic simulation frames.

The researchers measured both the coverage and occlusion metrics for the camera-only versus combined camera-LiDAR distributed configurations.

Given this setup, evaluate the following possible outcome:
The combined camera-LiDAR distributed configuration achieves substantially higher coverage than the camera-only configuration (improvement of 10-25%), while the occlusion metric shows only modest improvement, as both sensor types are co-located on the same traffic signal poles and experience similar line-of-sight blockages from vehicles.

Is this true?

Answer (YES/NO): NO